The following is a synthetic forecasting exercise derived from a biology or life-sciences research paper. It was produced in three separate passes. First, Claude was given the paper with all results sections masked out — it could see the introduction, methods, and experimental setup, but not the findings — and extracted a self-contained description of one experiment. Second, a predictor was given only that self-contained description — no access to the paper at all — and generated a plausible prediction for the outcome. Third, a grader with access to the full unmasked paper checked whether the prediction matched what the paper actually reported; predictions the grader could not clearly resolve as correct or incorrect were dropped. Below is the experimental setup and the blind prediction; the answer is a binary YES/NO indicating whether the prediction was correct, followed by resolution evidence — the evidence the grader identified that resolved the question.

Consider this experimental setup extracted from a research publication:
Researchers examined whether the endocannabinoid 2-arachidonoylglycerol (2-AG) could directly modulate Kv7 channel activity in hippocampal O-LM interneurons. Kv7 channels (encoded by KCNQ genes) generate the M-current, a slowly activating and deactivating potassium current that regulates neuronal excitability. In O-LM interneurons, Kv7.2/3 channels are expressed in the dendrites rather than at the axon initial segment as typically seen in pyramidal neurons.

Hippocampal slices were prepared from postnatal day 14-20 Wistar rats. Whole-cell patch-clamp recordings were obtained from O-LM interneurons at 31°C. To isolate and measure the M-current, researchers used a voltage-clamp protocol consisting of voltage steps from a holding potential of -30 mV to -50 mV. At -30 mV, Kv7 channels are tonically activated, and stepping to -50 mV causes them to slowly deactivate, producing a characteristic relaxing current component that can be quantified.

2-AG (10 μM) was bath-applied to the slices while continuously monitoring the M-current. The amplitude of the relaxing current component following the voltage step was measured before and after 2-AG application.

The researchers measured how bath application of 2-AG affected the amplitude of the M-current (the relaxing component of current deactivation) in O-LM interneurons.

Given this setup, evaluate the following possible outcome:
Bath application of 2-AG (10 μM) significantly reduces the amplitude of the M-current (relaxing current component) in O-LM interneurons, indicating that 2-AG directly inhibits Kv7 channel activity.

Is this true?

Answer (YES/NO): NO